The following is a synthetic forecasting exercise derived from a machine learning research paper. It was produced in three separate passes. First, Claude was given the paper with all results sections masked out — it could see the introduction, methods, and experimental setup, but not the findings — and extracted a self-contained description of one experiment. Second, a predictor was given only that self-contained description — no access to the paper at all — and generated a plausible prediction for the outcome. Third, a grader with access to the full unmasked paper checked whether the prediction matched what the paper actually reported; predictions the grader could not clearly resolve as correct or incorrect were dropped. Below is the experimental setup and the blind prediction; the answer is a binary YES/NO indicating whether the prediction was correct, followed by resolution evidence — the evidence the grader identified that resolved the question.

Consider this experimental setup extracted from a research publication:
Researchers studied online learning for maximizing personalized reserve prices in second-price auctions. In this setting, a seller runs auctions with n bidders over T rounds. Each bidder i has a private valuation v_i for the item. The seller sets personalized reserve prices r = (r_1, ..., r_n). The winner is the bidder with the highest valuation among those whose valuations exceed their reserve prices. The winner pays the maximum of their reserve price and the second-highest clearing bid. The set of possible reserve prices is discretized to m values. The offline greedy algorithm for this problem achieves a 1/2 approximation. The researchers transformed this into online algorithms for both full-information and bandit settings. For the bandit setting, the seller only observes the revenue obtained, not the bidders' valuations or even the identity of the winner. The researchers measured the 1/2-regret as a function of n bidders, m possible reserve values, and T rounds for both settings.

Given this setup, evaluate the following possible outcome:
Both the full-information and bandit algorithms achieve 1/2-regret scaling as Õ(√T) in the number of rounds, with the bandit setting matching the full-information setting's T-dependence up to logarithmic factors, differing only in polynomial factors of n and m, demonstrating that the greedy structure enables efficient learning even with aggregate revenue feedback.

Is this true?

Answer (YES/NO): NO